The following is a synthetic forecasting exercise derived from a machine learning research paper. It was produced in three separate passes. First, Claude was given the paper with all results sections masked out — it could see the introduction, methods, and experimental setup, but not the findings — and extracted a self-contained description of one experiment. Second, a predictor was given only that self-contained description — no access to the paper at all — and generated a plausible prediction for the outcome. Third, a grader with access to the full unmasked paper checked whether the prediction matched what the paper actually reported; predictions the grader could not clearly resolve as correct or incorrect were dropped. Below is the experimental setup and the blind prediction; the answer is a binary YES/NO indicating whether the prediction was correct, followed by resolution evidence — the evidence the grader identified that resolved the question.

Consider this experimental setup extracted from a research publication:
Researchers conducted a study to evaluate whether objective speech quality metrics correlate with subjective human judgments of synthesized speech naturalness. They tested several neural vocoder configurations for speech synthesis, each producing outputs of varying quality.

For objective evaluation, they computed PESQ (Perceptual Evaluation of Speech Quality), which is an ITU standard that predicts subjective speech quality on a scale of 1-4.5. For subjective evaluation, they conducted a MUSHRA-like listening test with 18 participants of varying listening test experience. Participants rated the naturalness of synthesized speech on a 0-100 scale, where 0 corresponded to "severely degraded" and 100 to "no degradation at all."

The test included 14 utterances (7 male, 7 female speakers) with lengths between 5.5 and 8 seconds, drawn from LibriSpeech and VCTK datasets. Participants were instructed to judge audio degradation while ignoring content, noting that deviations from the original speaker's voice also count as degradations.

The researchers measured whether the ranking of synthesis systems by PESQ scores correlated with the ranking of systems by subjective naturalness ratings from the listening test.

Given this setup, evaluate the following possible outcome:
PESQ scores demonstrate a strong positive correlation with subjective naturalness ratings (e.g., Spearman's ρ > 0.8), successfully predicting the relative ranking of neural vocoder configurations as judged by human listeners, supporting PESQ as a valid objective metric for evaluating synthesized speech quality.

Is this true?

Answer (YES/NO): NO